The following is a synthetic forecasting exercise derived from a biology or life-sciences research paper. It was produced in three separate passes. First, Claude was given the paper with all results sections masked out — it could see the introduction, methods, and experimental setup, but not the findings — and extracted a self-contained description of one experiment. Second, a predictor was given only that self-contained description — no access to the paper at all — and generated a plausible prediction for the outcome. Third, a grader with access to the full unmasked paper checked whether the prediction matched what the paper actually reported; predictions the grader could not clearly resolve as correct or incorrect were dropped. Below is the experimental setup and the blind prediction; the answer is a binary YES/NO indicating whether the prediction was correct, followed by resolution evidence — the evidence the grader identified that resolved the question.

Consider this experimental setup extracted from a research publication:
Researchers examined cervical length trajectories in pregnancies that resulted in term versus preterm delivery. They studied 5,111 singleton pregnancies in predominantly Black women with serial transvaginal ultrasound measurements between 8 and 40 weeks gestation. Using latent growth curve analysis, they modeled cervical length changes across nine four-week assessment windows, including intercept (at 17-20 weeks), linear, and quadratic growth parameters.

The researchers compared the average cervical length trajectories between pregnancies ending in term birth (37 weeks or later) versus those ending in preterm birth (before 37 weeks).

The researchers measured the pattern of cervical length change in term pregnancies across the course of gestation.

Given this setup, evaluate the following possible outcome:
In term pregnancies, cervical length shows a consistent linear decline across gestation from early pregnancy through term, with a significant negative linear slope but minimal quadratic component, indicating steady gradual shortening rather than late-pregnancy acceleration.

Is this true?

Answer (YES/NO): NO